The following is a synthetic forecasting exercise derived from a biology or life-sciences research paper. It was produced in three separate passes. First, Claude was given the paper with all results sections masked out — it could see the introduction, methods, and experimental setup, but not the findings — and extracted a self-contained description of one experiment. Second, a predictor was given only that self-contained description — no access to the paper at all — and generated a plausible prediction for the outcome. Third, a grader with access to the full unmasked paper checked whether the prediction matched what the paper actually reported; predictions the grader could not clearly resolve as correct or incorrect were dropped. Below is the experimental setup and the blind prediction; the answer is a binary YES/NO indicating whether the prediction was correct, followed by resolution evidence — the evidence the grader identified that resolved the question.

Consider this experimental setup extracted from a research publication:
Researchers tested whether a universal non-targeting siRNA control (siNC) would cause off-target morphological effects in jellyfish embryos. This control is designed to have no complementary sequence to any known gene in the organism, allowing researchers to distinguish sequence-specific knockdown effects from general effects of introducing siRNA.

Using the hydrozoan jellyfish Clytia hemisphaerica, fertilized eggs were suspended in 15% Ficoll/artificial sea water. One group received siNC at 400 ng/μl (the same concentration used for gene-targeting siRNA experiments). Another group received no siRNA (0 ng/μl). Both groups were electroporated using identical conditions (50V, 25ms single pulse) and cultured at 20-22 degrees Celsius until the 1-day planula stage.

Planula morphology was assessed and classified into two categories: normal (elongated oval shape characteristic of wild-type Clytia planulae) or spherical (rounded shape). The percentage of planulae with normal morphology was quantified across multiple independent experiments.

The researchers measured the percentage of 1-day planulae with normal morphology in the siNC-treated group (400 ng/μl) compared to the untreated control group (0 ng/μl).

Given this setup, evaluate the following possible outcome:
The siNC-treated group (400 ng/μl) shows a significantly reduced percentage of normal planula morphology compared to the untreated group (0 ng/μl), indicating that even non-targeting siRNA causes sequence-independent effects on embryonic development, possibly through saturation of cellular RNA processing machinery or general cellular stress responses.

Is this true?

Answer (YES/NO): NO